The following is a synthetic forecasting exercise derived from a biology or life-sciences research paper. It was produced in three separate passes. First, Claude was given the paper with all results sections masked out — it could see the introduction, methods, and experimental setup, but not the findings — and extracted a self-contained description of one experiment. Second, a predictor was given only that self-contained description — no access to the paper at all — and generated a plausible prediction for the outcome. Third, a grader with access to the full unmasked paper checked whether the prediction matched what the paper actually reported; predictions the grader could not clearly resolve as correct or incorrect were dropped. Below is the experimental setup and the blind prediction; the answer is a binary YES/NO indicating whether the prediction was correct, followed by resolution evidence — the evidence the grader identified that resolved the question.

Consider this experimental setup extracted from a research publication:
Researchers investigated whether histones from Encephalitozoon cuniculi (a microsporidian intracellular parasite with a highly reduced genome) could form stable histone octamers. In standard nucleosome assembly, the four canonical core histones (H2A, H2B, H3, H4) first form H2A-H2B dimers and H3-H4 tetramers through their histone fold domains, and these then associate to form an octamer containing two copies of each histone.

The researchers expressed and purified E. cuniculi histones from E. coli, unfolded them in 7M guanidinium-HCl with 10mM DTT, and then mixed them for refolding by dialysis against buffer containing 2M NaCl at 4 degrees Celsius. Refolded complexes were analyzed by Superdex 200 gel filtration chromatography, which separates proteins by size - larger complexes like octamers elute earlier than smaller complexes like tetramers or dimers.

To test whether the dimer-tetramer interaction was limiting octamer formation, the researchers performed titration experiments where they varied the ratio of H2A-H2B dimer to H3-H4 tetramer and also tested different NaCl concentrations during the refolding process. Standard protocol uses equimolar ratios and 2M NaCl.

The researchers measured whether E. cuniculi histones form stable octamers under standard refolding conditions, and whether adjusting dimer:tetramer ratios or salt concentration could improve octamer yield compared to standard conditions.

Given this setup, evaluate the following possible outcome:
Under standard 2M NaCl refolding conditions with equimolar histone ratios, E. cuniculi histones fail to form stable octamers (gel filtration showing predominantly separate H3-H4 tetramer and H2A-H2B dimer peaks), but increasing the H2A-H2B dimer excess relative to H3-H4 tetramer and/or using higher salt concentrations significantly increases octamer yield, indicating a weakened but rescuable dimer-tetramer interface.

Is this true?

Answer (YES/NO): NO